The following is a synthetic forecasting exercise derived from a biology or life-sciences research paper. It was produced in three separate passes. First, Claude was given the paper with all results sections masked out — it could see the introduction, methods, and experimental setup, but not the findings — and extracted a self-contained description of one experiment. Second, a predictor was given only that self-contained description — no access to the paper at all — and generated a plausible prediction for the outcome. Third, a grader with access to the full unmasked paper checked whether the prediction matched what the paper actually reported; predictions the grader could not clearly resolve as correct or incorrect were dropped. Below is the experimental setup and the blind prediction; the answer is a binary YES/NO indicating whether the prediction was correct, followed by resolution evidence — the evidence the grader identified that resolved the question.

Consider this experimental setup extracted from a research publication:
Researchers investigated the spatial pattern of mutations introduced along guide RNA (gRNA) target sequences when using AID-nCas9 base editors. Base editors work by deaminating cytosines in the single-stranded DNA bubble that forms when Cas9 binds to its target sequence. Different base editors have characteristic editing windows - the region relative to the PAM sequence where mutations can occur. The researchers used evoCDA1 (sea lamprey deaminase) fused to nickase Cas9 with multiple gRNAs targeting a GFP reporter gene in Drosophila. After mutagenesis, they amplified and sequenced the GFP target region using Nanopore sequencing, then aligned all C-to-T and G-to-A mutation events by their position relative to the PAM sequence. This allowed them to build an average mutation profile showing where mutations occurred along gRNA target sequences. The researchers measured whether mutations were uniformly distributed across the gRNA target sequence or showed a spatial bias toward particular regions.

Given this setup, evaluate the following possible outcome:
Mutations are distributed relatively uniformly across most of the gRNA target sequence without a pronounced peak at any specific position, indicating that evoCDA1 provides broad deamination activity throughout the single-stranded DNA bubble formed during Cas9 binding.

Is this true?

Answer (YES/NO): NO